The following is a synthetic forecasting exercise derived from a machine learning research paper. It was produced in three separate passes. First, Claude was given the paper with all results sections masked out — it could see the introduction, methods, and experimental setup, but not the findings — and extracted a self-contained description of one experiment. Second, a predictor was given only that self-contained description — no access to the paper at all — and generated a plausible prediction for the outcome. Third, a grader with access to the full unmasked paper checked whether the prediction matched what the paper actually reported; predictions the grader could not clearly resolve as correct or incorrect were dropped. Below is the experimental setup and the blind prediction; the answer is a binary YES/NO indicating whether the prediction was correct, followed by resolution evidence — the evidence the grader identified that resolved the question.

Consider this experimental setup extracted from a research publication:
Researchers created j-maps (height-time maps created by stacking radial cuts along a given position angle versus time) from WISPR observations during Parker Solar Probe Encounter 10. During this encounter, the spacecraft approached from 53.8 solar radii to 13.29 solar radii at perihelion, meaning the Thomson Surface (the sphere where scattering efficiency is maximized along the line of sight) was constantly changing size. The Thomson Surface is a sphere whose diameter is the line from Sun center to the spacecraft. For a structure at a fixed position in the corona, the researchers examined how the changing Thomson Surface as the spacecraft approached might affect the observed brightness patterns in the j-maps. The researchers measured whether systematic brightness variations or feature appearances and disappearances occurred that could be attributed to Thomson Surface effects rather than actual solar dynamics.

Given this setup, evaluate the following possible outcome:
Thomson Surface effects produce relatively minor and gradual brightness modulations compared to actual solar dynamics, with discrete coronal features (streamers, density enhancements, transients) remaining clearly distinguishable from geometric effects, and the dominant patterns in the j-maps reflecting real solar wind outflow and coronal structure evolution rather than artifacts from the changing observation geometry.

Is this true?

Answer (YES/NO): NO